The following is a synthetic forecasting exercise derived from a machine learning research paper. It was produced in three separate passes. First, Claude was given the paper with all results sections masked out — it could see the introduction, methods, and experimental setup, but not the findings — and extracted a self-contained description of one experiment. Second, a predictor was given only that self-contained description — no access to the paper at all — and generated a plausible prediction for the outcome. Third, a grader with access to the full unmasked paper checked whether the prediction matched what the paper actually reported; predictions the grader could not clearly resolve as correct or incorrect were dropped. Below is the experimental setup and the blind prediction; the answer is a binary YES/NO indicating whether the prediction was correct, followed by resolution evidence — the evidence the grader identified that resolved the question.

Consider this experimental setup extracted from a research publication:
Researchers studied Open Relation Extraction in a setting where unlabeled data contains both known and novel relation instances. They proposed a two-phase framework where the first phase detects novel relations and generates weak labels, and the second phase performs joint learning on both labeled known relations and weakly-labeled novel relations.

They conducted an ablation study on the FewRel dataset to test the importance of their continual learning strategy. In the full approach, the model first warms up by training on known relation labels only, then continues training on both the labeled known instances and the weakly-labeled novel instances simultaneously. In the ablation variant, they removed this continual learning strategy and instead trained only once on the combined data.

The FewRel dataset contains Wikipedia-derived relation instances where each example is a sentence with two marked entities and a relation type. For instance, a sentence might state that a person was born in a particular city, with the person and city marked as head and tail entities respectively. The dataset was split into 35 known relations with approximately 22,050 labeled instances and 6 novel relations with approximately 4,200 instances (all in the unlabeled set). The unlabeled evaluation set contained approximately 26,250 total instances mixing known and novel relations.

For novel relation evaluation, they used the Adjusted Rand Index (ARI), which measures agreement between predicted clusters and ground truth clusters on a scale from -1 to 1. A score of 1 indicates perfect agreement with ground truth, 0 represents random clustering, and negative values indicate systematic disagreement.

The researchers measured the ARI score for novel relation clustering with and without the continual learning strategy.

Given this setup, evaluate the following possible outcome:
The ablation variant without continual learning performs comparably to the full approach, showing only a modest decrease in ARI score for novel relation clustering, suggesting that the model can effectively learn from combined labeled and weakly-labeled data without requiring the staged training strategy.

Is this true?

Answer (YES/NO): NO